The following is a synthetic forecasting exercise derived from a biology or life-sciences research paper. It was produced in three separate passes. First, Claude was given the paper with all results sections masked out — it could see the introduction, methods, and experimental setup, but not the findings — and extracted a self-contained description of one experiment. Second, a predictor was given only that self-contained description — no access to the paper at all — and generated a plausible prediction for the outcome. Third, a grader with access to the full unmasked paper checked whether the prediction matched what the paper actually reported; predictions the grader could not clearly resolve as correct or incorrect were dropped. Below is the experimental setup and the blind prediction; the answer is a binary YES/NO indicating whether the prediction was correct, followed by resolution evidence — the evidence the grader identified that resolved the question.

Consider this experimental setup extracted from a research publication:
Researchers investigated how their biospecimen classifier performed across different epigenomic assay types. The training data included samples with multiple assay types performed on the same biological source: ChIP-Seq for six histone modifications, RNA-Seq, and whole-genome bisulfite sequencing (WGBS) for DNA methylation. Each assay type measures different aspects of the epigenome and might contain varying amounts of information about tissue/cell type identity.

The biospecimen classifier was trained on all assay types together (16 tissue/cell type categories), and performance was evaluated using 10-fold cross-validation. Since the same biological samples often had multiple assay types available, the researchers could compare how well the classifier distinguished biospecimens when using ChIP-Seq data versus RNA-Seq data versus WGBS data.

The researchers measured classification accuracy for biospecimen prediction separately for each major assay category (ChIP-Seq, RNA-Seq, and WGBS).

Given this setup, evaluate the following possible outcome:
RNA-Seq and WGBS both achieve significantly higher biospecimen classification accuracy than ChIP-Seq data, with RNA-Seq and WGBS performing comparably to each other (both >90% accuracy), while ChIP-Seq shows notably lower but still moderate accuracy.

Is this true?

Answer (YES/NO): NO